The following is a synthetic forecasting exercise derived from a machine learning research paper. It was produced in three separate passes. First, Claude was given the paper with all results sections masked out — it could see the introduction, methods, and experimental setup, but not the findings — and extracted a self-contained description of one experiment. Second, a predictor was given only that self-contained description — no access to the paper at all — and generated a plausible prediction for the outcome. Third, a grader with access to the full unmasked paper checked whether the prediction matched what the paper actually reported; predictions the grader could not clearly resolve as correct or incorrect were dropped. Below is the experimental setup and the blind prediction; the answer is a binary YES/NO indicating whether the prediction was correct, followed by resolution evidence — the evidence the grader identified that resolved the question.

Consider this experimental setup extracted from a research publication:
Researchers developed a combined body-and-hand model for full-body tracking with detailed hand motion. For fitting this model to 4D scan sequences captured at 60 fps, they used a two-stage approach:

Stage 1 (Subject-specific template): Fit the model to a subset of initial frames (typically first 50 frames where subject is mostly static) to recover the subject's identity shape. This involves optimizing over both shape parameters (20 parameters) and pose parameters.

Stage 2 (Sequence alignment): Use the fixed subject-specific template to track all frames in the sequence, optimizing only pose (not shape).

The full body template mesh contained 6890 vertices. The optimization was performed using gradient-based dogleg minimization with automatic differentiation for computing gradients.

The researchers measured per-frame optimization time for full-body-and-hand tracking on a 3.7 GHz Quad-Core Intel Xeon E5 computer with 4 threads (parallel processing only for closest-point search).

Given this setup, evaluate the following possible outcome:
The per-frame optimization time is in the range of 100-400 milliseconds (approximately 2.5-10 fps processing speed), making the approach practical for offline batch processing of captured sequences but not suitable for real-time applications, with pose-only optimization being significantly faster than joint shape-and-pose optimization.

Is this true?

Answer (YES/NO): NO